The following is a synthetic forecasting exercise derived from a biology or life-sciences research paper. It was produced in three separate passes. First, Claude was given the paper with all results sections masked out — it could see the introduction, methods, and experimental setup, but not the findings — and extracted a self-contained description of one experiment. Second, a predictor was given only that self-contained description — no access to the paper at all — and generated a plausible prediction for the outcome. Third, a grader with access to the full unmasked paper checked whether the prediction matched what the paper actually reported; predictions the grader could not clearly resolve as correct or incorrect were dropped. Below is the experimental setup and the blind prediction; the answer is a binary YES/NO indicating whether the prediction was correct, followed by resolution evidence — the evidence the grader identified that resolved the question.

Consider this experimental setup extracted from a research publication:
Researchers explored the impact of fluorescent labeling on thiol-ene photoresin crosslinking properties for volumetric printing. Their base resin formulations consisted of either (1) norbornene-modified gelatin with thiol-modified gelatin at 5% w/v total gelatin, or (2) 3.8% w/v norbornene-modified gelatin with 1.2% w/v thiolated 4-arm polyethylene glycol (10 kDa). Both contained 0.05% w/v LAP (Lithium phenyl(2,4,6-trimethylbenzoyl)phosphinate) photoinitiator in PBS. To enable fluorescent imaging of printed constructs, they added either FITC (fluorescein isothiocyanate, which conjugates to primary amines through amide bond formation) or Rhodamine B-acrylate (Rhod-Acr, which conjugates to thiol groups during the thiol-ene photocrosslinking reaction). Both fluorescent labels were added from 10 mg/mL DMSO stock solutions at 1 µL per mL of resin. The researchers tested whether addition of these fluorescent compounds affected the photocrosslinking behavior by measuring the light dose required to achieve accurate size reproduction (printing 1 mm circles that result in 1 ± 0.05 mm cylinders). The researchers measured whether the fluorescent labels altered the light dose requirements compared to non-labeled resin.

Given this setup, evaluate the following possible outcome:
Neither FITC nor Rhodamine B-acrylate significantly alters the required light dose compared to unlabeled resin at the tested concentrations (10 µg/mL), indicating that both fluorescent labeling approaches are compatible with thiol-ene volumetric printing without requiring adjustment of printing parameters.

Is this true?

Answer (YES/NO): YES